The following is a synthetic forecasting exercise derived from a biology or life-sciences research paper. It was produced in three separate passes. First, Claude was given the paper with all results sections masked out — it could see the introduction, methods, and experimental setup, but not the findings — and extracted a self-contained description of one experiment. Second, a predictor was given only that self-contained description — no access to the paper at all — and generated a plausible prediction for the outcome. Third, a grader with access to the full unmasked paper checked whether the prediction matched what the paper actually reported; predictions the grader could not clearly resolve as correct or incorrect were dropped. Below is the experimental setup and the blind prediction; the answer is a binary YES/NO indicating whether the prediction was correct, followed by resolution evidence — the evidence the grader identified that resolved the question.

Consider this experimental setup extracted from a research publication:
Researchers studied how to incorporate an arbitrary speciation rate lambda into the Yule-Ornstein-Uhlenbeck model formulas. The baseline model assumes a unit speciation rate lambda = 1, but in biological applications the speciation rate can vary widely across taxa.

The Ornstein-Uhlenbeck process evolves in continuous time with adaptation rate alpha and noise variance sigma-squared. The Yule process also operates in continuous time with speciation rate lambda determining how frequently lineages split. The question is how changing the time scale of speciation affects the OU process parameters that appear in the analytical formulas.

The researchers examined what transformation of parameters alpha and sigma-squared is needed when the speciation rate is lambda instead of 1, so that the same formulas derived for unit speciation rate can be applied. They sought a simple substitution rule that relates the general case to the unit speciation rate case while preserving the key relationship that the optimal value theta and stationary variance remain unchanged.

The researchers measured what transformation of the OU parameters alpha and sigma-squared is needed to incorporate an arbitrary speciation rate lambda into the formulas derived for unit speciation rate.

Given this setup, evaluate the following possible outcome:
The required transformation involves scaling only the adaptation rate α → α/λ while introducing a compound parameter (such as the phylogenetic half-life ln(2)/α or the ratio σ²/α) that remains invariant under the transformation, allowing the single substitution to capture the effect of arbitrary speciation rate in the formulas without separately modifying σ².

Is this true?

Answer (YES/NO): NO